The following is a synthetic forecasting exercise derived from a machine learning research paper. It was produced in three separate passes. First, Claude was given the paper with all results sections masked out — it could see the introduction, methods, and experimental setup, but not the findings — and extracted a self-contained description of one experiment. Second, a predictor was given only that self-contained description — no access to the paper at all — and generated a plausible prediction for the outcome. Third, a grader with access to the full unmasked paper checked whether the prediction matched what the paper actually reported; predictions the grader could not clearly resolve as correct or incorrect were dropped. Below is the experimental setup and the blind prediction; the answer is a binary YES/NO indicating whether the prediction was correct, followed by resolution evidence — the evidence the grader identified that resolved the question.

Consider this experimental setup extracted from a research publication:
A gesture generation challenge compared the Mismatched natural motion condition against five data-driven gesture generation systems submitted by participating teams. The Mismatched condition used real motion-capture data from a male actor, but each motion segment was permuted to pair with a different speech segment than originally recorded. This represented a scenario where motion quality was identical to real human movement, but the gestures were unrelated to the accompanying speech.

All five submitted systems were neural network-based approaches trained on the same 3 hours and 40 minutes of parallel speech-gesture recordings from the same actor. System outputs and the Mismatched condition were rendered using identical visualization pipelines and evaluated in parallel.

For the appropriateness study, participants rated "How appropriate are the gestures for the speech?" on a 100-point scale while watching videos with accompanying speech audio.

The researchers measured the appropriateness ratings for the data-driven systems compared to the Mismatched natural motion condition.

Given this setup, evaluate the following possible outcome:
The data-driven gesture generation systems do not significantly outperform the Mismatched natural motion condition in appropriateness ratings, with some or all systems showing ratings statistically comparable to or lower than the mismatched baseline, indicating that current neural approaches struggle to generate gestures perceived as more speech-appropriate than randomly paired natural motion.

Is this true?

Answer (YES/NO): YES